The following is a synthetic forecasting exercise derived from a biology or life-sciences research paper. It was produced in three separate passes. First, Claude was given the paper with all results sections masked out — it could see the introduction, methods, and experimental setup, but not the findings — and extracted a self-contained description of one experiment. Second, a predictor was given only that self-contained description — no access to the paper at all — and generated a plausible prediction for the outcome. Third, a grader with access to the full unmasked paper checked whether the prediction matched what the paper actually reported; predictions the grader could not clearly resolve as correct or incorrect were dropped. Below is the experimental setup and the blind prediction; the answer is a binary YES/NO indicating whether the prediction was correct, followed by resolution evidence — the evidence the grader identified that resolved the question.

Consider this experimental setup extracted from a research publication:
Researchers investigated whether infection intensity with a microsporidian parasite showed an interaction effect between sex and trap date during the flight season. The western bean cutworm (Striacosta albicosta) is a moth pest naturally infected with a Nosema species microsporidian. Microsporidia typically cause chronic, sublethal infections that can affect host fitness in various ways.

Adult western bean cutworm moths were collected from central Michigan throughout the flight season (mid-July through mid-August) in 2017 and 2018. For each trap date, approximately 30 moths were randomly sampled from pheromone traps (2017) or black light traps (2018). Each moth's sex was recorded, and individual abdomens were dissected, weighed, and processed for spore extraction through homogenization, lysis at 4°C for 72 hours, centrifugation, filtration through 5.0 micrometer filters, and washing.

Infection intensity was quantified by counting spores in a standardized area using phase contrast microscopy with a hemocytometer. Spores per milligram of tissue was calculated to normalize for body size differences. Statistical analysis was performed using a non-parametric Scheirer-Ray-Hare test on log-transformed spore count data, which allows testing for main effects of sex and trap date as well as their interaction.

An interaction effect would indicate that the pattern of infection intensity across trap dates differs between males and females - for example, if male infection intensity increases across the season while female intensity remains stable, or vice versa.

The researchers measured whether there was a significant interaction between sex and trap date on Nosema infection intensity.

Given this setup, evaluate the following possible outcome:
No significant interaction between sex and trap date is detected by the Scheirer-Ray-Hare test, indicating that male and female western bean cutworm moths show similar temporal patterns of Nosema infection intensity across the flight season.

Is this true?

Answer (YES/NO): YES